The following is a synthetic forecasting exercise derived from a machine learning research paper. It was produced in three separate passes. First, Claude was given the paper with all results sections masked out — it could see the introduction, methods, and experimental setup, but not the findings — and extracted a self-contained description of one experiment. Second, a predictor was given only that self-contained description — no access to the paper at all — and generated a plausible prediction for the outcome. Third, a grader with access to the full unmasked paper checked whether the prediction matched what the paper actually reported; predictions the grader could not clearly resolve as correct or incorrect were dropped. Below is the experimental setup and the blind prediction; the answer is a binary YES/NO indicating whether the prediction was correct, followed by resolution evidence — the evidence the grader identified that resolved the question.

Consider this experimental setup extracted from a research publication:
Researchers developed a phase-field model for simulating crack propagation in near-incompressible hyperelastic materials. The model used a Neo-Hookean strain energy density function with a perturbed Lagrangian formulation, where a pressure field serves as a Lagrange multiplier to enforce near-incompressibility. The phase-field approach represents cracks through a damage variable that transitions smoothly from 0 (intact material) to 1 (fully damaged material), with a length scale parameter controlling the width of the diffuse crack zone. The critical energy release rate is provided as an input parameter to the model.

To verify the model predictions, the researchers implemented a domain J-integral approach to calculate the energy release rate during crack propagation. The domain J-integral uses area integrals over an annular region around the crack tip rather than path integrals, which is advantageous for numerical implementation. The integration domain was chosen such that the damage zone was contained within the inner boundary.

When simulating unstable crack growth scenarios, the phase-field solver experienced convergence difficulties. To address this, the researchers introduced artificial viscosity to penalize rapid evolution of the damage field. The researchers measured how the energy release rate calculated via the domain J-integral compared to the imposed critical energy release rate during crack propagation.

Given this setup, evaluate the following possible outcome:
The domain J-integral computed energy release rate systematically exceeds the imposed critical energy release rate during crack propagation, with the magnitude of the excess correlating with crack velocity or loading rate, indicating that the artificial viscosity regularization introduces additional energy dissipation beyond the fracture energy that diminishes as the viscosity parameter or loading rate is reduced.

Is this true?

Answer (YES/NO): NO